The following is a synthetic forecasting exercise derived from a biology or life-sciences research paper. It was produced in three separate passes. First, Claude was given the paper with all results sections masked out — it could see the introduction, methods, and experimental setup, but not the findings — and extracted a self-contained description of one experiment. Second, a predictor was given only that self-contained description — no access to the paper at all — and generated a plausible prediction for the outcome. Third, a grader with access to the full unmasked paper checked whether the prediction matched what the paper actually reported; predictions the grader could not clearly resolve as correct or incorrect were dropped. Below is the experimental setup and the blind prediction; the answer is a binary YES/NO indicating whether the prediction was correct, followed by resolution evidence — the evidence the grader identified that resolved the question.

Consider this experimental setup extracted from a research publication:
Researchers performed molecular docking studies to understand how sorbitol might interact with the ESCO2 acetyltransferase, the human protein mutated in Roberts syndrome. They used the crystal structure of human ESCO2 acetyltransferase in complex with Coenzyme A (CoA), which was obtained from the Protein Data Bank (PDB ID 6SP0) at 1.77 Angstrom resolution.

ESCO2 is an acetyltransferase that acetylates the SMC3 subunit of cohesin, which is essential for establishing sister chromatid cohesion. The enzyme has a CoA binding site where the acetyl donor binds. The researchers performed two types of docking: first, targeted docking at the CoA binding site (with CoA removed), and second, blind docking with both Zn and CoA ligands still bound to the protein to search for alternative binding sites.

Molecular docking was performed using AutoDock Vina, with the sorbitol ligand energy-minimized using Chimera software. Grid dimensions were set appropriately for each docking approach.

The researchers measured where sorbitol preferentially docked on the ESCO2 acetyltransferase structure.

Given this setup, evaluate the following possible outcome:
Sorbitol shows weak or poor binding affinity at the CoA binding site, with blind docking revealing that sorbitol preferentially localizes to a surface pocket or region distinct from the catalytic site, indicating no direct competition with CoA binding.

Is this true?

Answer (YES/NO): NO